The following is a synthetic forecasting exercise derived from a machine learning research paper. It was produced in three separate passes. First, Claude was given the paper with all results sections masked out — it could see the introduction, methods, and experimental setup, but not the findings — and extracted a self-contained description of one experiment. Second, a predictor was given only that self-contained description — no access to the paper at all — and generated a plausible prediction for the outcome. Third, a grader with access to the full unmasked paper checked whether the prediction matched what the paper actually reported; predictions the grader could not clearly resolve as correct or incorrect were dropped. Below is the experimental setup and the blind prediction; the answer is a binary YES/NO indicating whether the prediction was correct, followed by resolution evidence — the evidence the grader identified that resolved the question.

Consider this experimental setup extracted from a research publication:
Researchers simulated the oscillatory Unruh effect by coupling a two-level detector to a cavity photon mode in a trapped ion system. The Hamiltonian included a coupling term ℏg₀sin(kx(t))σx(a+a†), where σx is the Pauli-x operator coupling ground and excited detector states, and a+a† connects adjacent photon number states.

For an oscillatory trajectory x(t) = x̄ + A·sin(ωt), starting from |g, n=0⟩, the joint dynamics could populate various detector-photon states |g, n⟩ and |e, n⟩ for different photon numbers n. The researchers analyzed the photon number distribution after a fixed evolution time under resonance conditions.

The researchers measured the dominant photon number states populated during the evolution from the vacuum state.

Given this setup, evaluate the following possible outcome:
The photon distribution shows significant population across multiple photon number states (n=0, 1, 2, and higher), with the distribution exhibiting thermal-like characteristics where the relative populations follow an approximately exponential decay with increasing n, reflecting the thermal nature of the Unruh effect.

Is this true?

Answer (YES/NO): NO